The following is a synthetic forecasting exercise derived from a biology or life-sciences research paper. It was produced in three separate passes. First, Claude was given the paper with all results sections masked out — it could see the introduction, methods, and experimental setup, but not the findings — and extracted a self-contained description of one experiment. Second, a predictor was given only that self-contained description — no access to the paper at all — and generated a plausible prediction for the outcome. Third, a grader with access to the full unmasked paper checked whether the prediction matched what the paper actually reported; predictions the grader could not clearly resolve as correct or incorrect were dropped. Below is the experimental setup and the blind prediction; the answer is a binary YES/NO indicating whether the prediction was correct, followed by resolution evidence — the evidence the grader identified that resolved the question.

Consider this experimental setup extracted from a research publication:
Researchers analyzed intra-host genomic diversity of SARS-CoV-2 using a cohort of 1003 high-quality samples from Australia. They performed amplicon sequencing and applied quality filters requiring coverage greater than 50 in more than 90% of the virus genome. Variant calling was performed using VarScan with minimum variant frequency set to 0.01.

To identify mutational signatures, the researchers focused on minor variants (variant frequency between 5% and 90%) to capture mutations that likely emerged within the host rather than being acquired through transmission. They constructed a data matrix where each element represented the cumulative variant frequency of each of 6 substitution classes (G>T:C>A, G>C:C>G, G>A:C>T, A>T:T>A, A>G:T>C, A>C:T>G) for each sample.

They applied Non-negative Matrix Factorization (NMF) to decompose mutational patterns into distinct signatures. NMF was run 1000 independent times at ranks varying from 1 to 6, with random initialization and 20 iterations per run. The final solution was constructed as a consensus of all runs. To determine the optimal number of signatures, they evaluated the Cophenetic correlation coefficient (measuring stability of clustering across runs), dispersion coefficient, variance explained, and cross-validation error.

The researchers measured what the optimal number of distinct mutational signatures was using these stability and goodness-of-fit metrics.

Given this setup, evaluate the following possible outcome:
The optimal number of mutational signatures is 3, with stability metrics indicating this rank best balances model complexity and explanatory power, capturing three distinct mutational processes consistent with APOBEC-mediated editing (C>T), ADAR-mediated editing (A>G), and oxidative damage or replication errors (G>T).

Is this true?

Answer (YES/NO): YES